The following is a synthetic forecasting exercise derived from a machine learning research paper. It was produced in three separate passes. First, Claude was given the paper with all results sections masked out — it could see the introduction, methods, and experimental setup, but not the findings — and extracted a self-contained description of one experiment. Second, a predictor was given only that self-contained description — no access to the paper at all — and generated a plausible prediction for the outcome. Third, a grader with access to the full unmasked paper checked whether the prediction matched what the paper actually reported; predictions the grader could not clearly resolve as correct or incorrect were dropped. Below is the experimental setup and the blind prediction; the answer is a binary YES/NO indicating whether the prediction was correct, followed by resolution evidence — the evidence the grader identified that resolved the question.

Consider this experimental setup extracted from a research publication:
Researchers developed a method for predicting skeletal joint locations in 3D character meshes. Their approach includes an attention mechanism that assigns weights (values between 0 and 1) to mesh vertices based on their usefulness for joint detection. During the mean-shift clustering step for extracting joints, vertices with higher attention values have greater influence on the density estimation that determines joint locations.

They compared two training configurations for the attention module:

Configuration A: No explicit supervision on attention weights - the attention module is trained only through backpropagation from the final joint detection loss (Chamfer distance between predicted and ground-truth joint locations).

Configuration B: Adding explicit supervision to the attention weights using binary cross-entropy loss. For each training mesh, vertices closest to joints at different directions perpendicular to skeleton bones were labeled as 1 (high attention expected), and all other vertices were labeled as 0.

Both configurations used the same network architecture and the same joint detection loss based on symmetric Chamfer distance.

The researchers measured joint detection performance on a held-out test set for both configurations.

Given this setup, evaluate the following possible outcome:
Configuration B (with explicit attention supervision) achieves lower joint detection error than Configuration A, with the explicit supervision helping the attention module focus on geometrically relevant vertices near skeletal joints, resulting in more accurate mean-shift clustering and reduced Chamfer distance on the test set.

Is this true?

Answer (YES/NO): YES